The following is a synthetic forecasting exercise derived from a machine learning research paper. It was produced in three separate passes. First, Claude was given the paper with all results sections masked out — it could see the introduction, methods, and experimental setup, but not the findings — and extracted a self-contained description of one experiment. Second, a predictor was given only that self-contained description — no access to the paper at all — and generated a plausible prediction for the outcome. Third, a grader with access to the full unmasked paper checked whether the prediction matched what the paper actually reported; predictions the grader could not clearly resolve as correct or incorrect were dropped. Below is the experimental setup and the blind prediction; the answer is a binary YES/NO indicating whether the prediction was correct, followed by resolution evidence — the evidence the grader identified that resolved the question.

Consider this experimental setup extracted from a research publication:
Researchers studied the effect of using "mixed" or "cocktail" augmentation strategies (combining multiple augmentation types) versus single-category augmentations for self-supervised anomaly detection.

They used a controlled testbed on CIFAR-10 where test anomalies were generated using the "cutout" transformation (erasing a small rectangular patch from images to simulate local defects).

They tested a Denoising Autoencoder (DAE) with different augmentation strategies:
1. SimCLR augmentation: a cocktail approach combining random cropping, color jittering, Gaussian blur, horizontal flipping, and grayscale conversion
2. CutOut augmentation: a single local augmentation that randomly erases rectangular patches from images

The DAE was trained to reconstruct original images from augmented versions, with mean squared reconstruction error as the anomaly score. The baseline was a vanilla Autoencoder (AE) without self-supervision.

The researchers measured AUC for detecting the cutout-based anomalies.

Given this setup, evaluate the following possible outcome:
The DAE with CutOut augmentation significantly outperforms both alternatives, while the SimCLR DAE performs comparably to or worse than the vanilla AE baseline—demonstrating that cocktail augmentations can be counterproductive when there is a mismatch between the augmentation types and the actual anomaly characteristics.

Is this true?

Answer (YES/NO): YES